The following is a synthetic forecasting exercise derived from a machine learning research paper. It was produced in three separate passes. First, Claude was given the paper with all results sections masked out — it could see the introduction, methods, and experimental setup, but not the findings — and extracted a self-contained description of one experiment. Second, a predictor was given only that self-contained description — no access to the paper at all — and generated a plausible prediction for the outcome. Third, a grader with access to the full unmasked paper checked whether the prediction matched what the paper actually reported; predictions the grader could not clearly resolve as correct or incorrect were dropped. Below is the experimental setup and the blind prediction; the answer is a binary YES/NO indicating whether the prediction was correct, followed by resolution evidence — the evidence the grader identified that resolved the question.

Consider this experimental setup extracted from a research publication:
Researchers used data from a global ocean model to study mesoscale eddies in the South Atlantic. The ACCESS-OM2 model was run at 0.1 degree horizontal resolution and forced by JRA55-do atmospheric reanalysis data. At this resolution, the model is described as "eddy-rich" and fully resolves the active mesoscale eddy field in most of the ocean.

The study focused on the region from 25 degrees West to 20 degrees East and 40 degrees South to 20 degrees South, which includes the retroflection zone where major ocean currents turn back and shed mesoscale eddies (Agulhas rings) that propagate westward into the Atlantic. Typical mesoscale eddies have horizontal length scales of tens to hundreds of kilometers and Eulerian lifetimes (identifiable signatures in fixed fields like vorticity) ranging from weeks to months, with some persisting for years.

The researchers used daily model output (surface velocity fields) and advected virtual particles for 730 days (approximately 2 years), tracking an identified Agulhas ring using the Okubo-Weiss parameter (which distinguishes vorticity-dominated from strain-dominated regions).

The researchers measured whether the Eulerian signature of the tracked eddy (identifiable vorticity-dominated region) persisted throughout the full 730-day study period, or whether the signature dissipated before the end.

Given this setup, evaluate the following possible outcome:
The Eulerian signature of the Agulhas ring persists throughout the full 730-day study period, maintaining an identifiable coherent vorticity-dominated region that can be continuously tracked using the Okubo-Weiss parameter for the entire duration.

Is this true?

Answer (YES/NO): NO